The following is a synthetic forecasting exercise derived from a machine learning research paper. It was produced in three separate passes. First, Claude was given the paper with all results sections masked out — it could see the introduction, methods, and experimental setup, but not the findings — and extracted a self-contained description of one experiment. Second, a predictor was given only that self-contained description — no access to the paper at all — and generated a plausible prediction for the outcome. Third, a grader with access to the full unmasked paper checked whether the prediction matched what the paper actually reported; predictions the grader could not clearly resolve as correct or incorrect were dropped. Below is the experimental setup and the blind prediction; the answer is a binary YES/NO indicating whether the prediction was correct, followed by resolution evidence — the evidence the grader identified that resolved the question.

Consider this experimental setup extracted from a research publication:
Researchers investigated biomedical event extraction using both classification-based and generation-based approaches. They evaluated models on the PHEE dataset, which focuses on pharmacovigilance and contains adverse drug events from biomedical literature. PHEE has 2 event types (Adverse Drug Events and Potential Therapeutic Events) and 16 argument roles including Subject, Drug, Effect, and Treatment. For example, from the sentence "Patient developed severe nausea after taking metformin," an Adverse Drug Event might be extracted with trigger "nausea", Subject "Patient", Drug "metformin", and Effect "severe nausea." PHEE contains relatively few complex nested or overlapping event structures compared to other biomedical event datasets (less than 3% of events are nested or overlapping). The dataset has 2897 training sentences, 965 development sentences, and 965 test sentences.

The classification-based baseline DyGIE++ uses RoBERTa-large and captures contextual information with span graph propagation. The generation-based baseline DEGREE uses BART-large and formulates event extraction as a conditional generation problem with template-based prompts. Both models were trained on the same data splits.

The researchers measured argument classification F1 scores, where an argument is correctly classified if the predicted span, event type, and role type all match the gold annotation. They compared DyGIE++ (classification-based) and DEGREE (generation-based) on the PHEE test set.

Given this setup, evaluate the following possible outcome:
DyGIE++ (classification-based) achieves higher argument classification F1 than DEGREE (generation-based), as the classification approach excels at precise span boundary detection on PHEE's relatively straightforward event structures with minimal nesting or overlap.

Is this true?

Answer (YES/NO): YES